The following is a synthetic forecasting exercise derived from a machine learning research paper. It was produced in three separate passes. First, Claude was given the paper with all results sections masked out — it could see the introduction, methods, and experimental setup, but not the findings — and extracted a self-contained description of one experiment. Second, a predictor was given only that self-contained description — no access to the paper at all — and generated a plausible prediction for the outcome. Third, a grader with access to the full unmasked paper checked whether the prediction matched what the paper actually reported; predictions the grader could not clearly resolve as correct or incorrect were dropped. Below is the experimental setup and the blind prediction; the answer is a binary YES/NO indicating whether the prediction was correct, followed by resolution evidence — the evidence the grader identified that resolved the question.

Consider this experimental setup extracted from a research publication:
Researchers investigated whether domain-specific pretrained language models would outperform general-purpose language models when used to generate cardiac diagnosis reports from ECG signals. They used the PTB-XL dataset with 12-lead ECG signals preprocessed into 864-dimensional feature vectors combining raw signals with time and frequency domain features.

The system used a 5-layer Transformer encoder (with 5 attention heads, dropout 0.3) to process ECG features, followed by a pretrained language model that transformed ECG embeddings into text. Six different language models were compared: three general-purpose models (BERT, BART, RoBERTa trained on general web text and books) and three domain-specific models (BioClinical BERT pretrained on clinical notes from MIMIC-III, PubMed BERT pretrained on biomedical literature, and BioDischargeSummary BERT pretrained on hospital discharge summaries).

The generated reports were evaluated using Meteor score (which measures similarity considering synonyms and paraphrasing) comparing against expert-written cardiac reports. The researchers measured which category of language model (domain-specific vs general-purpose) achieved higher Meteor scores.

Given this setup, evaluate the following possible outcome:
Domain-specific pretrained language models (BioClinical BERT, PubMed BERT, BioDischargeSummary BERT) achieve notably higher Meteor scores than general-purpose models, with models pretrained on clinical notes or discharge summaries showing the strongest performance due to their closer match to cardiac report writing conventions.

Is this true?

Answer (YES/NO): NO